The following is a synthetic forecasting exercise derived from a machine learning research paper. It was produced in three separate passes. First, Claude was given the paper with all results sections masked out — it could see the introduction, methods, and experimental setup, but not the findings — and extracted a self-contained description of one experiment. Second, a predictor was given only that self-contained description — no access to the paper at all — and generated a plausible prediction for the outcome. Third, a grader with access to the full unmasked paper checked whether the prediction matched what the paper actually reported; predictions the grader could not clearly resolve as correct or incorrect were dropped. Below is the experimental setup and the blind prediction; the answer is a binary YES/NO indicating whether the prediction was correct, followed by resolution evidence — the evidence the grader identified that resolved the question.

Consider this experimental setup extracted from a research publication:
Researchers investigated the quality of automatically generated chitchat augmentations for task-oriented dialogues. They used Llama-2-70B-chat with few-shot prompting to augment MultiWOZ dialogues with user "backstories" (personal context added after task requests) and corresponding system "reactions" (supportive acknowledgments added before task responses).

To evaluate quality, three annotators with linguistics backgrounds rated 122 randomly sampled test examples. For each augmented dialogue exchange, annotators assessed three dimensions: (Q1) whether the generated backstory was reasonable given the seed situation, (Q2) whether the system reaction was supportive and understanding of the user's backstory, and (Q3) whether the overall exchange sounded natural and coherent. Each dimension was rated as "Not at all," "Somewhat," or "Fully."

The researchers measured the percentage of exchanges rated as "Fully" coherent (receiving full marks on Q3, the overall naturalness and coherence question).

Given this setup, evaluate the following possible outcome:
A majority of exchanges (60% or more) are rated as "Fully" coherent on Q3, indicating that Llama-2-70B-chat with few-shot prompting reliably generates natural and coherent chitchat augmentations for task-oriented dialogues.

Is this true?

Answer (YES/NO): YES